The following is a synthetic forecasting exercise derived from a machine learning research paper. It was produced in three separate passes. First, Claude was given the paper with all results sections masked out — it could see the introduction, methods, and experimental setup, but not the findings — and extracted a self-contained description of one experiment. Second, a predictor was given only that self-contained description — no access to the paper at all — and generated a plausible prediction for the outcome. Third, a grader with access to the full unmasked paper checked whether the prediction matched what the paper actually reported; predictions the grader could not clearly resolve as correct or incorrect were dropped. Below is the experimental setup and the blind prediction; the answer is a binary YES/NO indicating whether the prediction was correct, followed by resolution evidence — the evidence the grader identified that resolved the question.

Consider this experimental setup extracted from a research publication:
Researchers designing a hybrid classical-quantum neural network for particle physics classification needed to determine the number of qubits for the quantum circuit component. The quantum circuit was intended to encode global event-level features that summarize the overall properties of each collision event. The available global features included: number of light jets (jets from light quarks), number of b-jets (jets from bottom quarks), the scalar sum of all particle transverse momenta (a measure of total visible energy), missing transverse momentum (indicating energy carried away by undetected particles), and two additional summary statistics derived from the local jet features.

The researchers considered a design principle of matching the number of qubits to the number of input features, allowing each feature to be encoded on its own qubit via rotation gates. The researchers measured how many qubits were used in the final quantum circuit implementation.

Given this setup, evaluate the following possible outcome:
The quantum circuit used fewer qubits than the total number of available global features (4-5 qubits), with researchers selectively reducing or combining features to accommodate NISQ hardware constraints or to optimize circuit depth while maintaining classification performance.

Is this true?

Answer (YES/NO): NO